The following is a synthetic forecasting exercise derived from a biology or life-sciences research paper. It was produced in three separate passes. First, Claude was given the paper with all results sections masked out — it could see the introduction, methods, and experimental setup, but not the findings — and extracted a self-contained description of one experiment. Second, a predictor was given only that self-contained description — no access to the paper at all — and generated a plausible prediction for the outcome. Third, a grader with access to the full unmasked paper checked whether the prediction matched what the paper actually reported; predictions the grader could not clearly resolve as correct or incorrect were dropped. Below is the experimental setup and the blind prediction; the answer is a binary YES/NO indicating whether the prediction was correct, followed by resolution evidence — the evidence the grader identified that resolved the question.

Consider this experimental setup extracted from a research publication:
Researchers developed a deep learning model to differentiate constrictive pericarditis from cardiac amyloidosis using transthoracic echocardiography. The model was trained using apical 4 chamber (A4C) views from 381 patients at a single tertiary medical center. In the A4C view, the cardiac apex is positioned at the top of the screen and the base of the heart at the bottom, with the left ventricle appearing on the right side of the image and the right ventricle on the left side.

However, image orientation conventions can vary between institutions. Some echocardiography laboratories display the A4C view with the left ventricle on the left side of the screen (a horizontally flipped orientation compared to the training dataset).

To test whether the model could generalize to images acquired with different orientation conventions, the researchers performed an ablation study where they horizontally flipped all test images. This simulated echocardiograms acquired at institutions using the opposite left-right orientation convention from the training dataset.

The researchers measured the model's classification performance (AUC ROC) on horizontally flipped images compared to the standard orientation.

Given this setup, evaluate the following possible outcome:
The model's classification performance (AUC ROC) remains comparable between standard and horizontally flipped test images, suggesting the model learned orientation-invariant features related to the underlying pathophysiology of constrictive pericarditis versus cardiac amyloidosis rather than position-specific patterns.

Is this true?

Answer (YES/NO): YES